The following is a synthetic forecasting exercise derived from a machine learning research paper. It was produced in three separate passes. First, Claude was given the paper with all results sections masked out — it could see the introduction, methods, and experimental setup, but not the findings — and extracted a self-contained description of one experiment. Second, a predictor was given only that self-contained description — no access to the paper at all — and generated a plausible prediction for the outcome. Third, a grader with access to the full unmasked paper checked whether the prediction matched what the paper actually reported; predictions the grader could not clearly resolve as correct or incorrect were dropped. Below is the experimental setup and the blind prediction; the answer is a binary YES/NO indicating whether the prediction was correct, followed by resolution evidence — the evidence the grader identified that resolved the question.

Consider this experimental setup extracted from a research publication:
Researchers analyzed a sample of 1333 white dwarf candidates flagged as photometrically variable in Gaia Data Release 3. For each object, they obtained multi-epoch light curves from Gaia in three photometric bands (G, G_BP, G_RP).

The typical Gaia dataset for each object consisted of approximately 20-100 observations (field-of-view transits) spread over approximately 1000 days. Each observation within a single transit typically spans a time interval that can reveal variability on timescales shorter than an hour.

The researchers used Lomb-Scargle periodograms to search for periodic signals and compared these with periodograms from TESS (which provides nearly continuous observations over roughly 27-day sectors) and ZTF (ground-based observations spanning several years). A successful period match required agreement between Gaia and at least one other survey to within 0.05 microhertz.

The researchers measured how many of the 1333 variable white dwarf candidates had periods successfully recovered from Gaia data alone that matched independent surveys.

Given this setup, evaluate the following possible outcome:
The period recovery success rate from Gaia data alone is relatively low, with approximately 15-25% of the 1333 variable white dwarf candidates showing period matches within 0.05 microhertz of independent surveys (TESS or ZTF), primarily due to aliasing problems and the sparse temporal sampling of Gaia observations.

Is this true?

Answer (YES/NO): NO